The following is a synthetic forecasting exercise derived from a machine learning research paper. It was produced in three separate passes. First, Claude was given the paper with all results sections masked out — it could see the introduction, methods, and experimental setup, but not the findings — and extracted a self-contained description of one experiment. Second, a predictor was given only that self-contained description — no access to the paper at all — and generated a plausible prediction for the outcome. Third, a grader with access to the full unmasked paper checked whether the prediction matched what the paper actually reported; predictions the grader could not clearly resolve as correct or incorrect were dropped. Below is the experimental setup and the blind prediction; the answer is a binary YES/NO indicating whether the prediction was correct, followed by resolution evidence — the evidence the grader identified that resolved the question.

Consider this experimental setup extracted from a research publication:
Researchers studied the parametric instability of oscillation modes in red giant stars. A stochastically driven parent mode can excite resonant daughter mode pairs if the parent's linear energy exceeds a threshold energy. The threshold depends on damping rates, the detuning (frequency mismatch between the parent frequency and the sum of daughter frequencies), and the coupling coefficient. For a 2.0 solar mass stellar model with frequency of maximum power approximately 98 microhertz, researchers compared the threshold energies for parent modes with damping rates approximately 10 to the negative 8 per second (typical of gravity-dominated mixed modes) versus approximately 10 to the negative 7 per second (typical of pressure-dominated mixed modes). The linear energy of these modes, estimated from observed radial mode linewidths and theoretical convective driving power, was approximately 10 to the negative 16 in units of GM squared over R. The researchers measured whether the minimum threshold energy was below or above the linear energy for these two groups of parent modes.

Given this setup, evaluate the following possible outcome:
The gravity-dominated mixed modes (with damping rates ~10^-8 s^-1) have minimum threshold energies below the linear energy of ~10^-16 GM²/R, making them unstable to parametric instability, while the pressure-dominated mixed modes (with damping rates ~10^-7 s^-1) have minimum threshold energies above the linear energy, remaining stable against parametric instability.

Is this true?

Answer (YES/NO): NO